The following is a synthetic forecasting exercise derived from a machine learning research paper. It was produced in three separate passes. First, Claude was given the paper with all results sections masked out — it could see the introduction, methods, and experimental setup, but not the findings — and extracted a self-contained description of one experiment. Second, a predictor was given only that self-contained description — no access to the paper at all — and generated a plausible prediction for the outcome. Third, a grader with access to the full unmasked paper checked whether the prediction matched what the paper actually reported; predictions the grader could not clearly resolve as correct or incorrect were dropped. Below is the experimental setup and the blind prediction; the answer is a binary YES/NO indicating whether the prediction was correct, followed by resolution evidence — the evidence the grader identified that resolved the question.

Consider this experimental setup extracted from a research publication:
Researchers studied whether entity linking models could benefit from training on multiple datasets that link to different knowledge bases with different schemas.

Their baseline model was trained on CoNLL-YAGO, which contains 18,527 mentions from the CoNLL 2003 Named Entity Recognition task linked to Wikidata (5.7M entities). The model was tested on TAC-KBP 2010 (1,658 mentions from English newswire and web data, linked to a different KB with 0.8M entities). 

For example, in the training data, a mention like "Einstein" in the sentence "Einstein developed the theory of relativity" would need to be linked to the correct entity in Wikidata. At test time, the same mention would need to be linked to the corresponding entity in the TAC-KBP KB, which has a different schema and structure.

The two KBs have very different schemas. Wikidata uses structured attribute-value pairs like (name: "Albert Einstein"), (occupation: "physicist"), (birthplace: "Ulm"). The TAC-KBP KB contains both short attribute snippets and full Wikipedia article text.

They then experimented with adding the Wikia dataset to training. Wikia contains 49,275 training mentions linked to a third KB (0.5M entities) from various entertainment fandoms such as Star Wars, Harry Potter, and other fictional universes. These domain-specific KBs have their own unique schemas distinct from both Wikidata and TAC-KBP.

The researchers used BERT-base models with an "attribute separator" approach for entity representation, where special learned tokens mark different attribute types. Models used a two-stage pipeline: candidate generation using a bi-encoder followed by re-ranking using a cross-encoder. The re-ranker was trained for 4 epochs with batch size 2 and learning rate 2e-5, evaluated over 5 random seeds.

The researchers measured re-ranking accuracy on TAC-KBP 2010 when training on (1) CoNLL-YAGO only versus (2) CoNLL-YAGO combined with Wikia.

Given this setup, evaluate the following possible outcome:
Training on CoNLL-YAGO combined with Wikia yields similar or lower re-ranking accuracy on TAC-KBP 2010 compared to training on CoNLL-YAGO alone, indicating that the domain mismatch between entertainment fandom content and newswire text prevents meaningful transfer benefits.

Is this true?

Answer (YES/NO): NO